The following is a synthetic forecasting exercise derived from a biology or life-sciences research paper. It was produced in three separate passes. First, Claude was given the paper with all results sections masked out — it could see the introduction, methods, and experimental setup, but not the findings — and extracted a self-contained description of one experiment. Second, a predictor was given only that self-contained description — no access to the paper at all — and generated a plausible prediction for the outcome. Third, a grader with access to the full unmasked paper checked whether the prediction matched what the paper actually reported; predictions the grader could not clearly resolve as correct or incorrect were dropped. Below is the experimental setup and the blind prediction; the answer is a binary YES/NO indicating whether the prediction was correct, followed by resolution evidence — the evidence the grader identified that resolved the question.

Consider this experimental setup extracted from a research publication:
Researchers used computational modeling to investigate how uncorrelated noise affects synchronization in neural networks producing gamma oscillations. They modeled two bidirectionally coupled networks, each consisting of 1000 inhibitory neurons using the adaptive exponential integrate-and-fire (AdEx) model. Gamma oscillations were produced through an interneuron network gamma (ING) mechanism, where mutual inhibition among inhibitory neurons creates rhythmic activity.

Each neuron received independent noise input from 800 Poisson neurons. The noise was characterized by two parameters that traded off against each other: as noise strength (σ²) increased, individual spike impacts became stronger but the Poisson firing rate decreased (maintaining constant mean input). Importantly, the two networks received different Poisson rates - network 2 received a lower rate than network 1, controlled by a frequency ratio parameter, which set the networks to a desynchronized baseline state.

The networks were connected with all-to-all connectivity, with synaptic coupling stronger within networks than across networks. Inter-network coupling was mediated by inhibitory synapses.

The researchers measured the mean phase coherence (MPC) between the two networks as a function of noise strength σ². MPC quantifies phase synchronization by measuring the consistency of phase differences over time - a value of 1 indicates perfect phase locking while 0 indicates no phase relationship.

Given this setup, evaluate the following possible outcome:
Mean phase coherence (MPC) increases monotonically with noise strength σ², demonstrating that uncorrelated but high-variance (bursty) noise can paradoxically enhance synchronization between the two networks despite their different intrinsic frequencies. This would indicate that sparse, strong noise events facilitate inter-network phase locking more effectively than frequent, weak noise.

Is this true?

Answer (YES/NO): NO